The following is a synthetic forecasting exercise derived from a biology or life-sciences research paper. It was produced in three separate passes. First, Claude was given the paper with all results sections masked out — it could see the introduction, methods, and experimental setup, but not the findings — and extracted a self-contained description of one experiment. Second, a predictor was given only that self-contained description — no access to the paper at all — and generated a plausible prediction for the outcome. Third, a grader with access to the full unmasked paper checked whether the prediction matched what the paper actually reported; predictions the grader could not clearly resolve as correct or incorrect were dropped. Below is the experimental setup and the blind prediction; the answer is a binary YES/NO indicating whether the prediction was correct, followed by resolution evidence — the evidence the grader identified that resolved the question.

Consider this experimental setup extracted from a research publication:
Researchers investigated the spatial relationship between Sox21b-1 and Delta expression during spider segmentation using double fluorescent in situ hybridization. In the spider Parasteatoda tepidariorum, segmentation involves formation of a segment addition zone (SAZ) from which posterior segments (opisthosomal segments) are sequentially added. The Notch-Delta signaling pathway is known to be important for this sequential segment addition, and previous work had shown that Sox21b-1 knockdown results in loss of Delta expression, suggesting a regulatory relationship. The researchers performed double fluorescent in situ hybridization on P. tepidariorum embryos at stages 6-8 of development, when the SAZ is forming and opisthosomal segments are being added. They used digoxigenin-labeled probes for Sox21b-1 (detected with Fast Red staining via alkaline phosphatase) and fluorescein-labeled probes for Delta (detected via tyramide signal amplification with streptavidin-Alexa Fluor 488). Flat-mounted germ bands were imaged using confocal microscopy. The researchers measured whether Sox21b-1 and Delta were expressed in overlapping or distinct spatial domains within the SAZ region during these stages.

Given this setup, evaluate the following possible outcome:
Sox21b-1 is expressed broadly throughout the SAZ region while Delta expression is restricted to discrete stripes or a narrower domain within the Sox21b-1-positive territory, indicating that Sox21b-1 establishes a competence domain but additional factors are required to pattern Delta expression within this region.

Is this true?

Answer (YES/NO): NO